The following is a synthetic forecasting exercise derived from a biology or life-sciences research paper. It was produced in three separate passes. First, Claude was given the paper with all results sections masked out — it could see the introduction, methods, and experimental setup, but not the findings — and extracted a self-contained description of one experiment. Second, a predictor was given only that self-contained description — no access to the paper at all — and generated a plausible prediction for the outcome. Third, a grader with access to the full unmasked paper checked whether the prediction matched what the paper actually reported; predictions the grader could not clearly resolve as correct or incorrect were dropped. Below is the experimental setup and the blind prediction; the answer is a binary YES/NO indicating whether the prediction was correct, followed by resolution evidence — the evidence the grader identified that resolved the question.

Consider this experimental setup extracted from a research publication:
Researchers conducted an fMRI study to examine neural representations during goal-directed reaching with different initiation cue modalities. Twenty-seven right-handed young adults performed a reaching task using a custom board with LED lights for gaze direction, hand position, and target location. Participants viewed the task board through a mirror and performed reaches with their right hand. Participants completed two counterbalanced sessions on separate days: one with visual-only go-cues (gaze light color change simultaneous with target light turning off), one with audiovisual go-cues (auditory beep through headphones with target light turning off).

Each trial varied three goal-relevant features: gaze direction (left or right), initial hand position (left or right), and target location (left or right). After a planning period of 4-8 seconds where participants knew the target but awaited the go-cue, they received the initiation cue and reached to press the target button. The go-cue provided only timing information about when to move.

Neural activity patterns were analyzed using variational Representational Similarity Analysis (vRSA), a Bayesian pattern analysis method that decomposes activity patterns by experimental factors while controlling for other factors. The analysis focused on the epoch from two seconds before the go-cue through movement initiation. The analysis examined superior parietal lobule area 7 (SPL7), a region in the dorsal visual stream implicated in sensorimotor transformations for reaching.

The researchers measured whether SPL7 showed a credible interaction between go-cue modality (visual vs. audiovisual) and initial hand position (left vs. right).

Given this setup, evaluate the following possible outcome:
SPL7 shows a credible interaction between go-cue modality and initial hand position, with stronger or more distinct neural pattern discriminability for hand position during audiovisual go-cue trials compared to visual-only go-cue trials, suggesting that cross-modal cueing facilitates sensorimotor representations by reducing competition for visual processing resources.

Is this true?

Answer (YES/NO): NO